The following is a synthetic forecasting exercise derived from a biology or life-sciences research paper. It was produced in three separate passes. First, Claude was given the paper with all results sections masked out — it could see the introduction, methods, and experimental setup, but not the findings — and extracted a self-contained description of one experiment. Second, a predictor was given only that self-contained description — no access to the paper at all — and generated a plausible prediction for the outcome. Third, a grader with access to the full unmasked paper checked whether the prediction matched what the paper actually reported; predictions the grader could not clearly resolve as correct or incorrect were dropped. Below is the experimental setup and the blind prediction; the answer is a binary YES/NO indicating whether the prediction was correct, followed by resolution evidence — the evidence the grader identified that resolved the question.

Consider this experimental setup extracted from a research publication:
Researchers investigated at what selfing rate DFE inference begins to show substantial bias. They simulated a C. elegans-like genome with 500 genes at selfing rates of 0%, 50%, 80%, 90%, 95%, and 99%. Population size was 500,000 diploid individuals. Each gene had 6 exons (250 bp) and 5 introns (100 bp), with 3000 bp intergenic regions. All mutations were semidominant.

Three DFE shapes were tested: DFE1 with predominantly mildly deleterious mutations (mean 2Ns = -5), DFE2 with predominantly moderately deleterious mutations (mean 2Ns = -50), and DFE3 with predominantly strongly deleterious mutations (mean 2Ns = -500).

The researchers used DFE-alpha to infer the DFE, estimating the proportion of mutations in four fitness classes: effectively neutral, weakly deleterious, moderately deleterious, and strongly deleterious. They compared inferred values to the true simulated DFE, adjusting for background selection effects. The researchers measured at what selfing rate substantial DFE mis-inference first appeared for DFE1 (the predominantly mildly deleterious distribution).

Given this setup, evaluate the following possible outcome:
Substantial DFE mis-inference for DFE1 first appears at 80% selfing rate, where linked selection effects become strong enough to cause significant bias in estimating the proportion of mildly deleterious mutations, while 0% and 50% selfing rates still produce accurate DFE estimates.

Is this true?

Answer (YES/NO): NO